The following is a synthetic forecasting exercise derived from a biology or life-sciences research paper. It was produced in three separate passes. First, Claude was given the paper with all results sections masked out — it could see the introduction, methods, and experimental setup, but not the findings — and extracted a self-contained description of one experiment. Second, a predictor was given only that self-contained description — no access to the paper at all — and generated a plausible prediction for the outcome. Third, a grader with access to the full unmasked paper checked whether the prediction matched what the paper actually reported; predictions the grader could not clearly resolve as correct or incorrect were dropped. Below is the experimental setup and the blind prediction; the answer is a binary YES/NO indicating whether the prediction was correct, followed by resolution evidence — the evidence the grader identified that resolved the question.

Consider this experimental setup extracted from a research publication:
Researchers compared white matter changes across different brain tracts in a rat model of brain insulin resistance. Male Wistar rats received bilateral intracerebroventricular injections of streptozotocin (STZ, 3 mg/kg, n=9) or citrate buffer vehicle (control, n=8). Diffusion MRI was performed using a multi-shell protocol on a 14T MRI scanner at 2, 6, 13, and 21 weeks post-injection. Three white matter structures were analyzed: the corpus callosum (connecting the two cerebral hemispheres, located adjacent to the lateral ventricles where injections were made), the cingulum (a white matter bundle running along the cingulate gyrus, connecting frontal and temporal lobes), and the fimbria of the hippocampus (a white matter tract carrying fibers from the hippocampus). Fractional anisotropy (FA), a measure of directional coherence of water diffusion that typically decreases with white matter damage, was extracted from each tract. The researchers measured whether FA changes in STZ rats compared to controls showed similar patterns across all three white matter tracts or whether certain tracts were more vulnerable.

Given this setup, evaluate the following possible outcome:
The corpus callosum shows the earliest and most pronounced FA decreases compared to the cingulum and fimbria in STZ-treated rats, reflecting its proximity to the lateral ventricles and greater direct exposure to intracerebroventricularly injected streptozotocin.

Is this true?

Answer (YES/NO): NO